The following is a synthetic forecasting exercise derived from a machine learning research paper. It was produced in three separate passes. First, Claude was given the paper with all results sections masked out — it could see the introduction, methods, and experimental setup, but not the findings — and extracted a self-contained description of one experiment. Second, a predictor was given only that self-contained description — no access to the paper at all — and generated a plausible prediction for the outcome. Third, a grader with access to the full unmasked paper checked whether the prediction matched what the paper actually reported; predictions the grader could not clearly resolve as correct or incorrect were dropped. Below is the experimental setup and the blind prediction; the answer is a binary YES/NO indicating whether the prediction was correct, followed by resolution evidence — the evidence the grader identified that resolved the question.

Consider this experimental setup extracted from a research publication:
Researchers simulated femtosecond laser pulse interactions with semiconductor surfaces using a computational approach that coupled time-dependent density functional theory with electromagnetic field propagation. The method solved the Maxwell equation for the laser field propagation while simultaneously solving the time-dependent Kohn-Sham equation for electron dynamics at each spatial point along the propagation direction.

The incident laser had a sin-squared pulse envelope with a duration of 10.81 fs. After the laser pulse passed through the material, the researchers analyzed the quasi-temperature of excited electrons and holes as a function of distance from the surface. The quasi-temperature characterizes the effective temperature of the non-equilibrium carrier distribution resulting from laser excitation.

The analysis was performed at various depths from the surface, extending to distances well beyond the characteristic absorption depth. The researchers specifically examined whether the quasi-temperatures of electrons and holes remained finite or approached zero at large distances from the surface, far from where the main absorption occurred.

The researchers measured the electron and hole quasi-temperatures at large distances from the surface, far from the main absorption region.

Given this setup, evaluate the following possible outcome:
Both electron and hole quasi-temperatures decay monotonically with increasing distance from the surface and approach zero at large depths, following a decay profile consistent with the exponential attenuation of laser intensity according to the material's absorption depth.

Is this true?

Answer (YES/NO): NO